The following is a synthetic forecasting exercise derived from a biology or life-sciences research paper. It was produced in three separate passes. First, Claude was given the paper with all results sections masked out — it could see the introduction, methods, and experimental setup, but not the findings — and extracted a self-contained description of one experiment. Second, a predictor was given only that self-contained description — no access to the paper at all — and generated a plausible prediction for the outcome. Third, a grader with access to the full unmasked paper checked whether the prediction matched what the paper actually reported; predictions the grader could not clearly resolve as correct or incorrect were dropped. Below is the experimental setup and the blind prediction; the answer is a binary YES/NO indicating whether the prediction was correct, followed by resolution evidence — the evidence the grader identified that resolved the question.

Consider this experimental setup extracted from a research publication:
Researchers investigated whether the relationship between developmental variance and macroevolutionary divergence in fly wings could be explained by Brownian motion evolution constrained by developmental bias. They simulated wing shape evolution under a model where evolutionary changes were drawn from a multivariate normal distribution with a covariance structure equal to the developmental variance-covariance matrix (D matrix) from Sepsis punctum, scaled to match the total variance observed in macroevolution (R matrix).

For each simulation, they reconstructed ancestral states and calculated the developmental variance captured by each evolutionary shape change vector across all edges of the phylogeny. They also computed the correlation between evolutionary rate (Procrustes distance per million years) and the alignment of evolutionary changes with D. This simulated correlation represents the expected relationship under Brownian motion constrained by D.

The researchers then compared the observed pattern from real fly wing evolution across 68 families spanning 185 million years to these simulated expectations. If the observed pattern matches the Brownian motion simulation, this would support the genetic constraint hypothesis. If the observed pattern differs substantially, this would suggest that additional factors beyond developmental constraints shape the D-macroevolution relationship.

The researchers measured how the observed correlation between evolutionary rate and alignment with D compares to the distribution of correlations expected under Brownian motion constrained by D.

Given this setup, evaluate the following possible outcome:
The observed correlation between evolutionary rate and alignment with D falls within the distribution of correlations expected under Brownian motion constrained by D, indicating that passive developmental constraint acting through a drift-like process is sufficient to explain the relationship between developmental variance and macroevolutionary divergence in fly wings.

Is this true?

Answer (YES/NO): NO